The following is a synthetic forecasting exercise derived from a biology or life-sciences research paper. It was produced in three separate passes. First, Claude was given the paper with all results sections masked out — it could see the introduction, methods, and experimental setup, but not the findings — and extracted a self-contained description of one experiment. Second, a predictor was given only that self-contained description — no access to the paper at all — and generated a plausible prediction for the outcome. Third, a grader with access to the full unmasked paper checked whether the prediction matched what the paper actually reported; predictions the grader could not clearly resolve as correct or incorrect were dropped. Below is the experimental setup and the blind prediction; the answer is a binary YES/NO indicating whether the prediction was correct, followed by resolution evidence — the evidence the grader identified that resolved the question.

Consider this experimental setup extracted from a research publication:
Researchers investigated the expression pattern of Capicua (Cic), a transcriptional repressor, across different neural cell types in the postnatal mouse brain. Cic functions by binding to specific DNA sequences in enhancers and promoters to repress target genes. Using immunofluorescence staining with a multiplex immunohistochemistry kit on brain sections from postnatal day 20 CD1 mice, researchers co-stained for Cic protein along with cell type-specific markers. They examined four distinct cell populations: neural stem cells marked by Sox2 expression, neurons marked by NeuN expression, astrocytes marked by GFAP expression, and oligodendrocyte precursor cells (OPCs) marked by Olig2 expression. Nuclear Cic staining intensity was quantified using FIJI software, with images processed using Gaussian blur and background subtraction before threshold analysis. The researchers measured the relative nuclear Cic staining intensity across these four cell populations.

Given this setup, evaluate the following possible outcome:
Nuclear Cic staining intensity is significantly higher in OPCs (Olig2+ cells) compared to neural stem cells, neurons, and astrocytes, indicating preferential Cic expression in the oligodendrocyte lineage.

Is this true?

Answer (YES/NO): NO